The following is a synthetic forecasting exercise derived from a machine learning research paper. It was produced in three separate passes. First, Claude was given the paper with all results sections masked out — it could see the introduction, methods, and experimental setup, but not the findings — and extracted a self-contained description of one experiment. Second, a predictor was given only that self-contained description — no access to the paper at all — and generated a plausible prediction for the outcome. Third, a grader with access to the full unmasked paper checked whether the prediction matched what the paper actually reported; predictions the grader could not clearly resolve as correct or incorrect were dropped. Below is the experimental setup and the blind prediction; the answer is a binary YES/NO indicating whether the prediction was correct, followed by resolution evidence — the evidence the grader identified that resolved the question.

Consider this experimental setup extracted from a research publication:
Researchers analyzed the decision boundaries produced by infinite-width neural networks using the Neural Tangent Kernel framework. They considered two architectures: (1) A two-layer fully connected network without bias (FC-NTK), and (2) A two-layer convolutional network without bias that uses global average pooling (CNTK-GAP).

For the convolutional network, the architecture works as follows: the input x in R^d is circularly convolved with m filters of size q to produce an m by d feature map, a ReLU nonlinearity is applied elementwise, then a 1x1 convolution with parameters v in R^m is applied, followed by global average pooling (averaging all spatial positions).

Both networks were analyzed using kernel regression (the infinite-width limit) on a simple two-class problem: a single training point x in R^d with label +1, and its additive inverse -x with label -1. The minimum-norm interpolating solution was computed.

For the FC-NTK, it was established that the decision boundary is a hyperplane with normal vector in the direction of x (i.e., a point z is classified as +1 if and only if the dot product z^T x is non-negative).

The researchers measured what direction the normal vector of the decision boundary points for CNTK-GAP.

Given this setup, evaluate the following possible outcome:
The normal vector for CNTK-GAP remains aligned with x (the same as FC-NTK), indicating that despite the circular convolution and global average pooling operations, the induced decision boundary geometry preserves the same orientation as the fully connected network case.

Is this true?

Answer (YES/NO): NO